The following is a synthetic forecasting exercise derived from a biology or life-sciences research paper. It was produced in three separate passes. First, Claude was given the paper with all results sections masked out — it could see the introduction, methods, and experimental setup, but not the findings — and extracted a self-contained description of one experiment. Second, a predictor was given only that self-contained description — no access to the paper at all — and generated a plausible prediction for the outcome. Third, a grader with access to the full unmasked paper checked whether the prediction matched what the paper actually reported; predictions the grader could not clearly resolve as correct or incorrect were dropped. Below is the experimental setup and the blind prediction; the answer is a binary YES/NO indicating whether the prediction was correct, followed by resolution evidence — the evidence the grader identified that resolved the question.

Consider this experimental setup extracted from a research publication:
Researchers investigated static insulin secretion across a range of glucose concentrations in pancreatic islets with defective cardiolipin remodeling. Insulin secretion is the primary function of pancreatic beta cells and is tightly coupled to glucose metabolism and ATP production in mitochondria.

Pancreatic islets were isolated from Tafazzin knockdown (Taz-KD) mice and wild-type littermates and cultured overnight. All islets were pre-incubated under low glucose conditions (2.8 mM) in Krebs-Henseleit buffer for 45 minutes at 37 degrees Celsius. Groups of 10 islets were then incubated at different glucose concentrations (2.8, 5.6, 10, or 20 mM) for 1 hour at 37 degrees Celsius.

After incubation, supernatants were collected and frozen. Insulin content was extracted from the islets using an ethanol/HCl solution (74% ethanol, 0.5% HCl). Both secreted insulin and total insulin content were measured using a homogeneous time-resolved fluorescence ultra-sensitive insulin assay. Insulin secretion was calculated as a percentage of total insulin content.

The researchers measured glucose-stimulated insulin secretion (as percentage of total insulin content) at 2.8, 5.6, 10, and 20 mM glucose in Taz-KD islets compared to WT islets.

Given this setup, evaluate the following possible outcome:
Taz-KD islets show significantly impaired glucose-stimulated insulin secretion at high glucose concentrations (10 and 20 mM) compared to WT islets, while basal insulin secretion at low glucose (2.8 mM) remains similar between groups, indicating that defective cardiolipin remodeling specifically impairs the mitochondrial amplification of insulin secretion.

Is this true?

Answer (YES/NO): NO